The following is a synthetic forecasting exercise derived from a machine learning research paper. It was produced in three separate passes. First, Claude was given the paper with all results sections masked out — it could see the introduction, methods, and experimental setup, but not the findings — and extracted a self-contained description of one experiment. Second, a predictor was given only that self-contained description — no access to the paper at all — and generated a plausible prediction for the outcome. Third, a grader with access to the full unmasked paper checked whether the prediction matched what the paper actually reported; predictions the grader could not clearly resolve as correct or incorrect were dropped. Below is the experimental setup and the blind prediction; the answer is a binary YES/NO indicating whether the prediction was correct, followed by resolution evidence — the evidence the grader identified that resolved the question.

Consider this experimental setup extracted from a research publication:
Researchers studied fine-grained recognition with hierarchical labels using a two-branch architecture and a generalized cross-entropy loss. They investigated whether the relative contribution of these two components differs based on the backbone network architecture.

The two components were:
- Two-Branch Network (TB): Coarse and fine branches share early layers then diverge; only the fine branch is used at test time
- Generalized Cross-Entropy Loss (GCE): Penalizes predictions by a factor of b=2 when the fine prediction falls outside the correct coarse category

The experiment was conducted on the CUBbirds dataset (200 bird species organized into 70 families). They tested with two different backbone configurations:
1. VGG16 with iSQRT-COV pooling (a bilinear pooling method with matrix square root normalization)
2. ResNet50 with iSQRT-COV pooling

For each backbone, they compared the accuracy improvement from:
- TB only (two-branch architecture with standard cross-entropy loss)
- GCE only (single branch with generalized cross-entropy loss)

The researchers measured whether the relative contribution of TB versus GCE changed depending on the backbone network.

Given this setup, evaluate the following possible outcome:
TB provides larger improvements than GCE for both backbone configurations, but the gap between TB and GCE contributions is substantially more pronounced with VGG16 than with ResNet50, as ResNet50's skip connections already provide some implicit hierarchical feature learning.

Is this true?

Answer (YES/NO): NO